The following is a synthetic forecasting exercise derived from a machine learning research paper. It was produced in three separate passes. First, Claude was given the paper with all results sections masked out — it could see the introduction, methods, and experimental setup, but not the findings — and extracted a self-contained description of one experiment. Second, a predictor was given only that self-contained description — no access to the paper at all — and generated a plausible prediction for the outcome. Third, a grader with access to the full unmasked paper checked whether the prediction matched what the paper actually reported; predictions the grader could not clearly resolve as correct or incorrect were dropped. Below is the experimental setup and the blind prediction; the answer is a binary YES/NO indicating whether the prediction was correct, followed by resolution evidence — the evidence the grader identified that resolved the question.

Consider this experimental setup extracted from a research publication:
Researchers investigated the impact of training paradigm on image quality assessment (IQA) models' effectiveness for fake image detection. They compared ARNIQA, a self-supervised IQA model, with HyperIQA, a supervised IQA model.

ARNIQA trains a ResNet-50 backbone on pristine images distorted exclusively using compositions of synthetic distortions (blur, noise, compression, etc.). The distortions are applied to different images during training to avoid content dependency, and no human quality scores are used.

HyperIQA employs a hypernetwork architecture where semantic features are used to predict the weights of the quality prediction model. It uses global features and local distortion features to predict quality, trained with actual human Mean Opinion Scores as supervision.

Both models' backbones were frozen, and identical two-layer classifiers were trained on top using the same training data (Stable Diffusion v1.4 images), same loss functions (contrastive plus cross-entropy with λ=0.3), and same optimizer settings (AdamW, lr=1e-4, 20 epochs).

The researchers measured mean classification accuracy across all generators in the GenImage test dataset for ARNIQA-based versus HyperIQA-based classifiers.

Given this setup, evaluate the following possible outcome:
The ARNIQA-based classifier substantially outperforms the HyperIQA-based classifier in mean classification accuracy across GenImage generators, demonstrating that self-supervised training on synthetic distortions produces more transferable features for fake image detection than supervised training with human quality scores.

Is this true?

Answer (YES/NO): YES